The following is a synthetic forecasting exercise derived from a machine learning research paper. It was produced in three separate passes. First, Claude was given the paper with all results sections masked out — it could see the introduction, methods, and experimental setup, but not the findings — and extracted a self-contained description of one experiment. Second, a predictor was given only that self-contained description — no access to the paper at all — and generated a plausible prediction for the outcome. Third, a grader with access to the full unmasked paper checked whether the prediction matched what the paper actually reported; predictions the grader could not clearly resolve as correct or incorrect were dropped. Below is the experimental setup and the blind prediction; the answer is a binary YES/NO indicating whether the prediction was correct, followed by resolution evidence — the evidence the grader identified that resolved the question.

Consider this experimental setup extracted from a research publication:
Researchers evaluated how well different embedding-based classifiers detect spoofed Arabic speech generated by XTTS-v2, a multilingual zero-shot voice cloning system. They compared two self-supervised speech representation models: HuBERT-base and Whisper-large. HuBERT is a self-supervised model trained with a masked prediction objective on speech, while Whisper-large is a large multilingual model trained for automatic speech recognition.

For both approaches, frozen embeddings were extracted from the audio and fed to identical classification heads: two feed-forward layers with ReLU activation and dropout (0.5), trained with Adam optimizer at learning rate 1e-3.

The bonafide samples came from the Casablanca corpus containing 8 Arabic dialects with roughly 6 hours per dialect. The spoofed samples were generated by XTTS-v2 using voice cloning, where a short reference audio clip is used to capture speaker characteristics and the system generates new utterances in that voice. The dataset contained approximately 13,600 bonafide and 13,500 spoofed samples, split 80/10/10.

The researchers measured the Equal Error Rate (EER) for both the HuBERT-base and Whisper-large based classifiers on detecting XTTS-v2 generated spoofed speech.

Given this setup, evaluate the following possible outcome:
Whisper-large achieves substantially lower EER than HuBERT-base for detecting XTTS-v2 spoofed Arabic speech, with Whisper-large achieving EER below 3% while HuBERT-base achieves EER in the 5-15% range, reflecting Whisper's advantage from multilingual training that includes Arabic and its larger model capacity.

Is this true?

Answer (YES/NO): NO